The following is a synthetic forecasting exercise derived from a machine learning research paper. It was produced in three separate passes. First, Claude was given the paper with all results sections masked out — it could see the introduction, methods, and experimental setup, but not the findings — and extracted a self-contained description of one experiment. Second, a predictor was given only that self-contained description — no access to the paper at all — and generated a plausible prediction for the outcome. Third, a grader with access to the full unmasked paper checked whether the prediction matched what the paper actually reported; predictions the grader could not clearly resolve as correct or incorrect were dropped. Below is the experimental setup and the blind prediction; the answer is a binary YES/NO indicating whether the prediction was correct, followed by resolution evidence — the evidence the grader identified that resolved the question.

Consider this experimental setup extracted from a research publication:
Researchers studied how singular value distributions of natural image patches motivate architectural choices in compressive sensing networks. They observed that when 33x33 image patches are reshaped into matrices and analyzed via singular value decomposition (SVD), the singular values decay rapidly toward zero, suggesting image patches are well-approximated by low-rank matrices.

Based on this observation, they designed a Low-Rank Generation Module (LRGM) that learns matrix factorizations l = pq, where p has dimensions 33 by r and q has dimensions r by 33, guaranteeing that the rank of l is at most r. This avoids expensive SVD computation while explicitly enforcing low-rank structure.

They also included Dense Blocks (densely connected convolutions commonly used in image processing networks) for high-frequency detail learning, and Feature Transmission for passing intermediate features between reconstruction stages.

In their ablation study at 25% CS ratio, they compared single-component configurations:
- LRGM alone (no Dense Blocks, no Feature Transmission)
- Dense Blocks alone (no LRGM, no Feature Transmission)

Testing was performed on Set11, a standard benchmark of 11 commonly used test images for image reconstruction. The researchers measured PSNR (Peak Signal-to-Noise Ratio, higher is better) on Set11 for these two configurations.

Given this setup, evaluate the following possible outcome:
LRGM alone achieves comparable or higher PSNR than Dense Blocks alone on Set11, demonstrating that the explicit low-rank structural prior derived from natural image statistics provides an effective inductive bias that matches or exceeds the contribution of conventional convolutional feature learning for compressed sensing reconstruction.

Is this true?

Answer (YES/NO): NO